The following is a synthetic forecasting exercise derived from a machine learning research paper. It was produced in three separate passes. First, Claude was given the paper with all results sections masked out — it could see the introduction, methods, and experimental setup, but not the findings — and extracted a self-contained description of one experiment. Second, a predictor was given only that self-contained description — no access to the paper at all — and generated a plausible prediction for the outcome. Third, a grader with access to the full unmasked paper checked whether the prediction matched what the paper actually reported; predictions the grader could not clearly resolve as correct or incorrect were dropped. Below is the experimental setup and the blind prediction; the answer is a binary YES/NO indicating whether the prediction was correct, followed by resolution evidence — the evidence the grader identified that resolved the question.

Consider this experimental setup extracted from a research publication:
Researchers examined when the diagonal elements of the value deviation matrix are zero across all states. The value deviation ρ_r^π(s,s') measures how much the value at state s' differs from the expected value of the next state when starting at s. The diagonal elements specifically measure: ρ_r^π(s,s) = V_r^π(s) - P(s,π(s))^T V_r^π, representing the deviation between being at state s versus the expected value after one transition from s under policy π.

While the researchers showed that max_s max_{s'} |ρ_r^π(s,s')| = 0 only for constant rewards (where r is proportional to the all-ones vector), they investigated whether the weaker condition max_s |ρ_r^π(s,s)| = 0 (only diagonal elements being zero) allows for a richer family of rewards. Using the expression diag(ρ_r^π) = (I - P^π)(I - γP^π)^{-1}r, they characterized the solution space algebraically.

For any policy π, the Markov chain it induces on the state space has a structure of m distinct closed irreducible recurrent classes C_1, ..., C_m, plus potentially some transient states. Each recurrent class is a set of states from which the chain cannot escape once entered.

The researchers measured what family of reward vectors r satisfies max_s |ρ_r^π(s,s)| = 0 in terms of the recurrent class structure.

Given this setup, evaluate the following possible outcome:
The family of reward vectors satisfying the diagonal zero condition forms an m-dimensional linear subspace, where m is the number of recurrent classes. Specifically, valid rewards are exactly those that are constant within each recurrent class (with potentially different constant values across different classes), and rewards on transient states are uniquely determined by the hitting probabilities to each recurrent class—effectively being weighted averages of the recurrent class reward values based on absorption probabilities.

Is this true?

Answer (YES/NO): NO